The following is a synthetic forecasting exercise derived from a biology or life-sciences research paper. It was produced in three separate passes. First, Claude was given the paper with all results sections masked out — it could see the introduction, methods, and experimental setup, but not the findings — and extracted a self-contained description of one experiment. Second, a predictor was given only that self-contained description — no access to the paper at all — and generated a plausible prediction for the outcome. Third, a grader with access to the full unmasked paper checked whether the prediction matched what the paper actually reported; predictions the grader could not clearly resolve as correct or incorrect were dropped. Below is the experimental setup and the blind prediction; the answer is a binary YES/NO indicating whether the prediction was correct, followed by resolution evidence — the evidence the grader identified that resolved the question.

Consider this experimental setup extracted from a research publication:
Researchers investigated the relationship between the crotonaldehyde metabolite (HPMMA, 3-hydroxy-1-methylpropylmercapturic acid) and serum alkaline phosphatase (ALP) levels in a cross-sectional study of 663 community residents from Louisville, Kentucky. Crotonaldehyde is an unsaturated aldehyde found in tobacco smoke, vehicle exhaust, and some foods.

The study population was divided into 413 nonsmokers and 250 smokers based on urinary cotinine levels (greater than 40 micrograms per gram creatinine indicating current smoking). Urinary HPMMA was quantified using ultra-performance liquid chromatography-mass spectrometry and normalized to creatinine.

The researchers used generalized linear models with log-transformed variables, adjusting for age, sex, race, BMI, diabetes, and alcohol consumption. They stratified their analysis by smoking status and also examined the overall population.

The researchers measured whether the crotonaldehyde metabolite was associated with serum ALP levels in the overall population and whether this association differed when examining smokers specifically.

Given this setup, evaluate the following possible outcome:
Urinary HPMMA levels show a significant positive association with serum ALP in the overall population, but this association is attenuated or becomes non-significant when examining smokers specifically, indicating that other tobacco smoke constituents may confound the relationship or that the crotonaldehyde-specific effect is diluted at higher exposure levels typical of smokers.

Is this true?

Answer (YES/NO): YES